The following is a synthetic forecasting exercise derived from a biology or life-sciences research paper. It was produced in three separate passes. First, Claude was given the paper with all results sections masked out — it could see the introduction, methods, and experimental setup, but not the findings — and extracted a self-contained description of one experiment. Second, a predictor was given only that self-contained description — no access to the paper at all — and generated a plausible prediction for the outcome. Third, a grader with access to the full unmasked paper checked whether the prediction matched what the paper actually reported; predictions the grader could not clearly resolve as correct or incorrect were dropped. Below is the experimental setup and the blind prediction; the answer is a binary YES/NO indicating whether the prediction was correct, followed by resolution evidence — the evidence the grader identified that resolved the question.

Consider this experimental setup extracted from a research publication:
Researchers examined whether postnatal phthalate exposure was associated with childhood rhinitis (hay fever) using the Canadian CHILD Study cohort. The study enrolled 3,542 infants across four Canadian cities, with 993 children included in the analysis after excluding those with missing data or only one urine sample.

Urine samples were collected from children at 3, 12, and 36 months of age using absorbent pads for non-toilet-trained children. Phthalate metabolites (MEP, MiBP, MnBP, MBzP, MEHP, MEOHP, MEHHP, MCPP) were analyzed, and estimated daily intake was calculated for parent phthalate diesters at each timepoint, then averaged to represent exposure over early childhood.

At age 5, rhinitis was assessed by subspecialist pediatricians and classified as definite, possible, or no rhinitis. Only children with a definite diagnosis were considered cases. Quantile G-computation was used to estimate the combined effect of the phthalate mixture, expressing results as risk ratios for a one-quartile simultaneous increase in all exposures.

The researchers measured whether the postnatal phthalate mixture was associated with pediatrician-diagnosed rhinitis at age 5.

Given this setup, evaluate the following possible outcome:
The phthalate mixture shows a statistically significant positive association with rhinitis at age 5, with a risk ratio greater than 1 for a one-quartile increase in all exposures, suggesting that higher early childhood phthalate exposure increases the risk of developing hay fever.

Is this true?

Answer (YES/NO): NO